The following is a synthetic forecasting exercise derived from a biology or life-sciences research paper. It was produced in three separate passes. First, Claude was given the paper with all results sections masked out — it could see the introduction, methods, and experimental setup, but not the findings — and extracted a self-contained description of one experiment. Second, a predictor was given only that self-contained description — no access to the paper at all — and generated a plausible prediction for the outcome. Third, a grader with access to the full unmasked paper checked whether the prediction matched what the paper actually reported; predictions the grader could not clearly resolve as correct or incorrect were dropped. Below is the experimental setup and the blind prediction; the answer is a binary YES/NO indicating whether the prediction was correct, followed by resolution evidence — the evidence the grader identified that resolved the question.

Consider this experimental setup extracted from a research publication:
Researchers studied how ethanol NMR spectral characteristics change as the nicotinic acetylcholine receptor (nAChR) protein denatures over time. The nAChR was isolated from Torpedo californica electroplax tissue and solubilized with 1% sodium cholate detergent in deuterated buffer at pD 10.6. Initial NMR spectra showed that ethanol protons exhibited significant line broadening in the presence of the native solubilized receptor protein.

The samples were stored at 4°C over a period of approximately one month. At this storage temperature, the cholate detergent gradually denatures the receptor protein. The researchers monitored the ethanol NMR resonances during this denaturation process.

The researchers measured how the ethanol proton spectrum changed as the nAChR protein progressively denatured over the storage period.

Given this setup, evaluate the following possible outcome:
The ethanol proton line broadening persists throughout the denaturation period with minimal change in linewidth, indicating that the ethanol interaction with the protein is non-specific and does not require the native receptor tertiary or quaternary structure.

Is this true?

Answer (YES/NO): NO